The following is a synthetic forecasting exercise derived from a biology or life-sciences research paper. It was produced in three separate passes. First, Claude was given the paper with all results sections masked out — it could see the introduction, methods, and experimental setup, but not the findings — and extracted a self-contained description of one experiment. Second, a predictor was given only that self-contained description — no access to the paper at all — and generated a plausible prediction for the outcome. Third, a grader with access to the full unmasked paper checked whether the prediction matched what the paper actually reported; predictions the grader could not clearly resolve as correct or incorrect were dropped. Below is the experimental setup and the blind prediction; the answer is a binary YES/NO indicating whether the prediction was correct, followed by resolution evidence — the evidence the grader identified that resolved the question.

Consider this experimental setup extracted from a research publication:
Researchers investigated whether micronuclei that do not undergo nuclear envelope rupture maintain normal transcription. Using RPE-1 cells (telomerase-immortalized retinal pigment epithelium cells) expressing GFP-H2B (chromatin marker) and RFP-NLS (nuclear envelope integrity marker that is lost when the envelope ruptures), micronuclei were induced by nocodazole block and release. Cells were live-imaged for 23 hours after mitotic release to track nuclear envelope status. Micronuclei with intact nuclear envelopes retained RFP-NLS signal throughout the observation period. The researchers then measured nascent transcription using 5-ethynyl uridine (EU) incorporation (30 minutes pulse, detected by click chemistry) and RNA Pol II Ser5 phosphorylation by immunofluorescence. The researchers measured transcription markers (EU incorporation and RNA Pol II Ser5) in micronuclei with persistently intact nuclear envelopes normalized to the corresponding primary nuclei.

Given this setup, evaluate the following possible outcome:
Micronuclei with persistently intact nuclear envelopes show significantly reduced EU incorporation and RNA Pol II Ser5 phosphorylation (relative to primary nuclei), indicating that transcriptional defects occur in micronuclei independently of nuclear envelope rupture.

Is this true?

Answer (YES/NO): YES